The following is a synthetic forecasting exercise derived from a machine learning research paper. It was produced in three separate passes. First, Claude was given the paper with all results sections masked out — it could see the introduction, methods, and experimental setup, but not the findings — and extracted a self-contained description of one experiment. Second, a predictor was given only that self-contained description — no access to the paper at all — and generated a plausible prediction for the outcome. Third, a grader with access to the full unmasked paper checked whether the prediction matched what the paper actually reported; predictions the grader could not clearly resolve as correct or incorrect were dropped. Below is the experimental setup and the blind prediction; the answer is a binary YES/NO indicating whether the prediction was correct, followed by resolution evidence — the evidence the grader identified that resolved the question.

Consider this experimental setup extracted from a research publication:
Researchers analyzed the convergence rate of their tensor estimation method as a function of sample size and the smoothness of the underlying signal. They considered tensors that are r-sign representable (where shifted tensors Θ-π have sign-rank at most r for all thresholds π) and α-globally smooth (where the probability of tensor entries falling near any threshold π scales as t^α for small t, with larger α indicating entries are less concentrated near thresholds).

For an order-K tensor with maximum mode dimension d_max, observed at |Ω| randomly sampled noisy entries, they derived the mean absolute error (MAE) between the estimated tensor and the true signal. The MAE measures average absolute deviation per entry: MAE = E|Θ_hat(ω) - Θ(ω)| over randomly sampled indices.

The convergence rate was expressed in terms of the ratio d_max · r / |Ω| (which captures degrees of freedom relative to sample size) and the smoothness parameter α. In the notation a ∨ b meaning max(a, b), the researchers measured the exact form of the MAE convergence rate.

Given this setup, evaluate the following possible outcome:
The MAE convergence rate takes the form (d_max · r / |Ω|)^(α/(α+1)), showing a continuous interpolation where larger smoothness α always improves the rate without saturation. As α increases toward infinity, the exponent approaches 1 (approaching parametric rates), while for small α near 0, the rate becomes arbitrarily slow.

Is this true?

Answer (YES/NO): NO